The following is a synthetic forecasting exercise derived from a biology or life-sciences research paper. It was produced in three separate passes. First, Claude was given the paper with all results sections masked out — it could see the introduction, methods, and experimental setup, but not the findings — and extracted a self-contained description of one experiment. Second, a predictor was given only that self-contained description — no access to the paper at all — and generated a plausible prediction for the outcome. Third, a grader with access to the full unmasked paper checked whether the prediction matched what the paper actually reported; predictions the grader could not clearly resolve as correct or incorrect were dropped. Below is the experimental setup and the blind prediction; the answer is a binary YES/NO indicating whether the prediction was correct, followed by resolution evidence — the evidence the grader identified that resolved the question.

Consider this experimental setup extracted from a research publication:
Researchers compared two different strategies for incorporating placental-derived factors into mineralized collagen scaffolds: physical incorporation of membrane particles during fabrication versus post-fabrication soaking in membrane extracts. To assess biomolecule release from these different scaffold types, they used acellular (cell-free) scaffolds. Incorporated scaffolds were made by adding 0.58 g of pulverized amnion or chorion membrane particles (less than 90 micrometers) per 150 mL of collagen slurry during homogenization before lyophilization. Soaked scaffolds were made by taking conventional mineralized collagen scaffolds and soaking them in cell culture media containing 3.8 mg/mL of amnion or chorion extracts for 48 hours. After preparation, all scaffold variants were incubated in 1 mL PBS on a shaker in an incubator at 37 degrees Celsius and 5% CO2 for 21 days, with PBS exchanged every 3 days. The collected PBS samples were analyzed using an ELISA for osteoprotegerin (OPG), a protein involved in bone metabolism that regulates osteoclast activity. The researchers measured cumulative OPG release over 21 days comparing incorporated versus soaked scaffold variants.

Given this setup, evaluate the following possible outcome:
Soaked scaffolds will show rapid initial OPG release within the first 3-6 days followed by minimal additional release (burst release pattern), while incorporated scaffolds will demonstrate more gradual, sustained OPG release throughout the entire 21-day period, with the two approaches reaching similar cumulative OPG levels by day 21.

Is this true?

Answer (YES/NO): NO